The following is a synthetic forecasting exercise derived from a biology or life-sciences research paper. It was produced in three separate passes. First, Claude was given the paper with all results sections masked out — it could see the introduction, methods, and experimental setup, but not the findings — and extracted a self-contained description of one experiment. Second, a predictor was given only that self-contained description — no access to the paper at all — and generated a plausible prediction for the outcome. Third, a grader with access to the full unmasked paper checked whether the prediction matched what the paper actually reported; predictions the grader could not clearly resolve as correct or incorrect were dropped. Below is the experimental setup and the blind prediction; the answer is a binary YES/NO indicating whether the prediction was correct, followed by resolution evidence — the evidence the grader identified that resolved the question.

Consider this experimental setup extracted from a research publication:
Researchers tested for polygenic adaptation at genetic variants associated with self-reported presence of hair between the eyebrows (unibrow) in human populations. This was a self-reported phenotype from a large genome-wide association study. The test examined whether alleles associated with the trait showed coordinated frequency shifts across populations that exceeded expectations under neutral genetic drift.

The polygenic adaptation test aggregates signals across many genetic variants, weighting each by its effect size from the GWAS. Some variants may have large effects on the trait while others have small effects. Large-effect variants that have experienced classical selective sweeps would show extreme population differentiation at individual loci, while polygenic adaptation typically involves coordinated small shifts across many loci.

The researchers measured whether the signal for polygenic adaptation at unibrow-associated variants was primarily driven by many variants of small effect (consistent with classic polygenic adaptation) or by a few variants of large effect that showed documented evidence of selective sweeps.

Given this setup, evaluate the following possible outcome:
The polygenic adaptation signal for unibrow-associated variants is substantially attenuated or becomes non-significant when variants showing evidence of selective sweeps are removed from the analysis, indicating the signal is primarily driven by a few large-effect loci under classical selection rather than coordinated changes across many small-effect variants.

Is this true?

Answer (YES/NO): NO